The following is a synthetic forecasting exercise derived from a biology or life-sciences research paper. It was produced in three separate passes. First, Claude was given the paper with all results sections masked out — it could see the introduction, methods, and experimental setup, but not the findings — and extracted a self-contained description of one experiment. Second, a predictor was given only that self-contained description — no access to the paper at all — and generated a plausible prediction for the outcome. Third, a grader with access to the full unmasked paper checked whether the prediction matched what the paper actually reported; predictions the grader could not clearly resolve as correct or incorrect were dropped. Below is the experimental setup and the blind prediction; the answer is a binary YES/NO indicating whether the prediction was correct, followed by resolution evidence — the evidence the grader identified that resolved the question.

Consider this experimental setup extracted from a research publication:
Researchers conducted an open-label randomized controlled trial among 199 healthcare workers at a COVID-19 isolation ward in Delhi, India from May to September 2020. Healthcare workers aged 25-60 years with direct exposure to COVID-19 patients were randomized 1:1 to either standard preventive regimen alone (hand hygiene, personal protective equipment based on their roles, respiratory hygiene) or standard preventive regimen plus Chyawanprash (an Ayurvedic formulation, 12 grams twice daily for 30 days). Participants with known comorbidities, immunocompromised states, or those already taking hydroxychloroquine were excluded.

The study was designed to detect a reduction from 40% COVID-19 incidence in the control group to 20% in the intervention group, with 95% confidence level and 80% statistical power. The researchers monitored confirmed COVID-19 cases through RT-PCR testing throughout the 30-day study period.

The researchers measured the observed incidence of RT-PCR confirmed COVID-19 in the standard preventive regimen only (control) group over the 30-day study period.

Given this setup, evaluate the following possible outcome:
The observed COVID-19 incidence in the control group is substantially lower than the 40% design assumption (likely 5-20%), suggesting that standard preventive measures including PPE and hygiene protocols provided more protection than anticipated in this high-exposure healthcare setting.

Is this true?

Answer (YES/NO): NO